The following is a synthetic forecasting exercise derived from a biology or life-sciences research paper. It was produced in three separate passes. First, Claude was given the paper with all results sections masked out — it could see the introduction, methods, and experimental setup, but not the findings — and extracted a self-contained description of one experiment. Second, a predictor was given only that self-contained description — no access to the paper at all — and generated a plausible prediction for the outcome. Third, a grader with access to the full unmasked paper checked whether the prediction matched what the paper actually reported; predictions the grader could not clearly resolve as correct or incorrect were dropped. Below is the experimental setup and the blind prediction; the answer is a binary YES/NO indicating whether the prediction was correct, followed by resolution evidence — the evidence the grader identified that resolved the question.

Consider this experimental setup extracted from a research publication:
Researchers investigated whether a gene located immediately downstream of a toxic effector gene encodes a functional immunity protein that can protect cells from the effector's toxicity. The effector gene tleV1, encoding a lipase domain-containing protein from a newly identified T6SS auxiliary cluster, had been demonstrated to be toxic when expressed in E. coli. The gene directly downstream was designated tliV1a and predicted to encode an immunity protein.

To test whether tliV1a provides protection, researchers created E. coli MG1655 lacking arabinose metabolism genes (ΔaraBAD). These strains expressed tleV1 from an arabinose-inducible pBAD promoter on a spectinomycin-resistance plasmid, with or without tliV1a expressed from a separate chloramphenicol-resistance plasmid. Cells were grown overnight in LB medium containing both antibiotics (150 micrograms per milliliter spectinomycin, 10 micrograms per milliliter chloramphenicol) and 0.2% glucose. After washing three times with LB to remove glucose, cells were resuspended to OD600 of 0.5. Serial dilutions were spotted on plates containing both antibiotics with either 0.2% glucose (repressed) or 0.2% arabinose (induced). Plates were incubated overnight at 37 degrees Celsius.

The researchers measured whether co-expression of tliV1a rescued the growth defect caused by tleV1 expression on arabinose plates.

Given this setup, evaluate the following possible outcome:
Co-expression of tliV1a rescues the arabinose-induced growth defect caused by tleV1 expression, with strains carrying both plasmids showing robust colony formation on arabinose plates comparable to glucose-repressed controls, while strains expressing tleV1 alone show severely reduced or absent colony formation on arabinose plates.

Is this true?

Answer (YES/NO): YES